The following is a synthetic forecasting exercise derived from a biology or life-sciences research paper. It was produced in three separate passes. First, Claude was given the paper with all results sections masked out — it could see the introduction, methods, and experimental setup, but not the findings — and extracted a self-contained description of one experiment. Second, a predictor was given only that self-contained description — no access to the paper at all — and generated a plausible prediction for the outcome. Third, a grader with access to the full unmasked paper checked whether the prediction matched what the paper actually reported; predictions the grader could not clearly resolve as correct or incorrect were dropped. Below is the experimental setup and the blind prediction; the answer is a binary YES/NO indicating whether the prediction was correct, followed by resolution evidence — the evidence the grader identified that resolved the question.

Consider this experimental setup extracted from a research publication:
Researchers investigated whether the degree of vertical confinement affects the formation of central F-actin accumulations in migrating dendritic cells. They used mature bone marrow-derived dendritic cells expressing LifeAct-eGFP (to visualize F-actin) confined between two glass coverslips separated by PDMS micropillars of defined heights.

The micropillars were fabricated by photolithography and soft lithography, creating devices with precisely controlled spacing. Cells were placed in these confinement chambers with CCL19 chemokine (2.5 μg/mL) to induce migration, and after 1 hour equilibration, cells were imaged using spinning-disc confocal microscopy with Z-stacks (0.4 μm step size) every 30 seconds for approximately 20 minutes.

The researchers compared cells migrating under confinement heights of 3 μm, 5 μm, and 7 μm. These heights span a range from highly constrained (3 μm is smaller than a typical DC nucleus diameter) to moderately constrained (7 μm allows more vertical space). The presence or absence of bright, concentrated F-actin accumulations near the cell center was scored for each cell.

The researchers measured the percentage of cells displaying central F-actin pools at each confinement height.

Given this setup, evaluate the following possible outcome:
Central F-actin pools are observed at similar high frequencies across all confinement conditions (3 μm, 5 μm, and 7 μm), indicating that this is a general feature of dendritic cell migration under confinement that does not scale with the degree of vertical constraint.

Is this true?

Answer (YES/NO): NO